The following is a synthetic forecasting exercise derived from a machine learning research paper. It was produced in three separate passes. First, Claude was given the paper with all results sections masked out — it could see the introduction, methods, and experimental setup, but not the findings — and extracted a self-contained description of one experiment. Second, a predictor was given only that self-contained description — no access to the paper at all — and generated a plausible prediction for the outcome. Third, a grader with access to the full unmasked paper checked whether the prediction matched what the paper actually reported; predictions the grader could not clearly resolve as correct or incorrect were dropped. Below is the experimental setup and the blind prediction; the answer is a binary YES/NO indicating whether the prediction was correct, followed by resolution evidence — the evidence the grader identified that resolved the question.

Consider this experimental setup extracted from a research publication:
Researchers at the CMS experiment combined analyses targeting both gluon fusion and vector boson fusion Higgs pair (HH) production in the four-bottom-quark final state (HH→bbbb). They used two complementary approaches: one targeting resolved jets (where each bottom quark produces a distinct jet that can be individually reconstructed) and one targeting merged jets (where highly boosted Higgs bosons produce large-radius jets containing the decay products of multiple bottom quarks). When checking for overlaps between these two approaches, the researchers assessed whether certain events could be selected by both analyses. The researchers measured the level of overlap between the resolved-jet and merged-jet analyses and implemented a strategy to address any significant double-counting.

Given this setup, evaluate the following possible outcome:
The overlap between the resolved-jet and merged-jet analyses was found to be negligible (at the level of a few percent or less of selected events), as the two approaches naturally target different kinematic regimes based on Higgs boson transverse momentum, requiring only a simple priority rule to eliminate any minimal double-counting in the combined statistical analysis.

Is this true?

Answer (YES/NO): NO